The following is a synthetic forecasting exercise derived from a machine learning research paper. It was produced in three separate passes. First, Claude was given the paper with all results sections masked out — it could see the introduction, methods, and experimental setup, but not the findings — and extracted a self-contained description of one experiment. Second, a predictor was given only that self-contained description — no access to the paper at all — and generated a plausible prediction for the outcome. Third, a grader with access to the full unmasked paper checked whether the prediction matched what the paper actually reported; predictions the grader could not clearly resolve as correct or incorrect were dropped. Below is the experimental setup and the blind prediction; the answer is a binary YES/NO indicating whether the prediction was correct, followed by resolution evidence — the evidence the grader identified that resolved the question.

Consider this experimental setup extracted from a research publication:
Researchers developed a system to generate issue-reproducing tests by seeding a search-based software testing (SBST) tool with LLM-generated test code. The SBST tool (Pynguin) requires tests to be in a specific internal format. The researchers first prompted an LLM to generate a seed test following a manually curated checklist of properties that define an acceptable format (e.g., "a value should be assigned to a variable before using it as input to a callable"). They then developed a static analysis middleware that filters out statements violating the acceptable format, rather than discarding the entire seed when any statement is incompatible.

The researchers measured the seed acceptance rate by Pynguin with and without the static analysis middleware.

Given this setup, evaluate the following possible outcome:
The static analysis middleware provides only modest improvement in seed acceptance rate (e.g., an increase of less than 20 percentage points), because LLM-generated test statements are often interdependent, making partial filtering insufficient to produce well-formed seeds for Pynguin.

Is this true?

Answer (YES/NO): NO